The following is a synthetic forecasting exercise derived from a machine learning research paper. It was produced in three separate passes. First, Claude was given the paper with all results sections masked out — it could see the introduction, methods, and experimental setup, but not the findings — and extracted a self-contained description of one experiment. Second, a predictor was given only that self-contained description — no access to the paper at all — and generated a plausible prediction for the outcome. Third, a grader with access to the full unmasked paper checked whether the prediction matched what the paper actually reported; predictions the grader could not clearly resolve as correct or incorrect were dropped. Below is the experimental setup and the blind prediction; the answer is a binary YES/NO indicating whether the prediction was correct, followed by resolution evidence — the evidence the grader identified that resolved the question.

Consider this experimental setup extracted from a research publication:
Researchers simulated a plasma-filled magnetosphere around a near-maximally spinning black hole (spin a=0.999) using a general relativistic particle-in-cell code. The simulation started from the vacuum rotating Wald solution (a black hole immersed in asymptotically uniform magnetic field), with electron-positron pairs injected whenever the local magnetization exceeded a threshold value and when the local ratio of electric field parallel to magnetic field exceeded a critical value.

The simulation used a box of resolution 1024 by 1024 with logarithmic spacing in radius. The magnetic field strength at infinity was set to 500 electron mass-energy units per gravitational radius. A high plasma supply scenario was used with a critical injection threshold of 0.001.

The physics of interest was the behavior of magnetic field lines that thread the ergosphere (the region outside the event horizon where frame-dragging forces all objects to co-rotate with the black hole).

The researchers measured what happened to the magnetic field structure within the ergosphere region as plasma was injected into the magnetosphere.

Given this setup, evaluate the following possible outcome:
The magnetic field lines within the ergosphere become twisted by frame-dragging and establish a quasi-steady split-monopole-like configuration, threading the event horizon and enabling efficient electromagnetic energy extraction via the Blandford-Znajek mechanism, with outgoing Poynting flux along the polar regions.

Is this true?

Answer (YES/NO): NO